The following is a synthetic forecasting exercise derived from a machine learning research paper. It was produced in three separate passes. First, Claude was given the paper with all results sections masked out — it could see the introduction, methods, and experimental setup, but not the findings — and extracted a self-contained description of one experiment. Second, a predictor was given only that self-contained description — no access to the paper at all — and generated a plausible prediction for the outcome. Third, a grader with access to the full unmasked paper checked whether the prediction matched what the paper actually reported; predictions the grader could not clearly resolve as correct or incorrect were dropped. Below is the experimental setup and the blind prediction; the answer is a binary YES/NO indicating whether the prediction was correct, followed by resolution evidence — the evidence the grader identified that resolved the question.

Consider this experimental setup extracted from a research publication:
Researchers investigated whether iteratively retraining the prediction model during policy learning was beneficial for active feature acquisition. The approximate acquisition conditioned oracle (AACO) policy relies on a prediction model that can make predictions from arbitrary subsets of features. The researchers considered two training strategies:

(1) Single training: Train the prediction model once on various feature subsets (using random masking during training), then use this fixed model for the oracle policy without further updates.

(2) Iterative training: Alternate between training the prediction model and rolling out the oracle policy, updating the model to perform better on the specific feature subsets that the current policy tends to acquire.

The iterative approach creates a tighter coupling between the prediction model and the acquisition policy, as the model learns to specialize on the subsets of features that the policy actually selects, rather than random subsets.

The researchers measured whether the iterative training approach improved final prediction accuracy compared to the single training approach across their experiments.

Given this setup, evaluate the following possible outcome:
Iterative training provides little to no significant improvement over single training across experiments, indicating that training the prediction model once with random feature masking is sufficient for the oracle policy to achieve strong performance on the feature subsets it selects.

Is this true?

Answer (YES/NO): YES